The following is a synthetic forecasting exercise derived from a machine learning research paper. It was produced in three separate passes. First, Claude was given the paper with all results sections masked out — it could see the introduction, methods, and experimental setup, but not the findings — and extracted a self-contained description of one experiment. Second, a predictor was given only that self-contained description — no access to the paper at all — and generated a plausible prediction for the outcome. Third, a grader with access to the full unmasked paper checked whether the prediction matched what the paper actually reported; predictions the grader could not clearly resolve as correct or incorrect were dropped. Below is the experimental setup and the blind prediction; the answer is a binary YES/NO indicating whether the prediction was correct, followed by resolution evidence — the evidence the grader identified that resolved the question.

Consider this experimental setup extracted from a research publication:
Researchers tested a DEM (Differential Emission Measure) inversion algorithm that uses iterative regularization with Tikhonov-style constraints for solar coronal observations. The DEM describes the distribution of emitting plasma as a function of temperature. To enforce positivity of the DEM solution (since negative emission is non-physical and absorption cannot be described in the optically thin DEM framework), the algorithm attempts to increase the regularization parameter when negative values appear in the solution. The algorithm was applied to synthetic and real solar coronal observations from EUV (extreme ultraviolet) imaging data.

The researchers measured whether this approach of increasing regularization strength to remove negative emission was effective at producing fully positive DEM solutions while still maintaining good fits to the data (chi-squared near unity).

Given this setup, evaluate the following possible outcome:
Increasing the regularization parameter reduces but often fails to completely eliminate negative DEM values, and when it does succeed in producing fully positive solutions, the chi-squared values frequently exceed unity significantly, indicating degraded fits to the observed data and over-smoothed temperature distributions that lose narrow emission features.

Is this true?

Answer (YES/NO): YES